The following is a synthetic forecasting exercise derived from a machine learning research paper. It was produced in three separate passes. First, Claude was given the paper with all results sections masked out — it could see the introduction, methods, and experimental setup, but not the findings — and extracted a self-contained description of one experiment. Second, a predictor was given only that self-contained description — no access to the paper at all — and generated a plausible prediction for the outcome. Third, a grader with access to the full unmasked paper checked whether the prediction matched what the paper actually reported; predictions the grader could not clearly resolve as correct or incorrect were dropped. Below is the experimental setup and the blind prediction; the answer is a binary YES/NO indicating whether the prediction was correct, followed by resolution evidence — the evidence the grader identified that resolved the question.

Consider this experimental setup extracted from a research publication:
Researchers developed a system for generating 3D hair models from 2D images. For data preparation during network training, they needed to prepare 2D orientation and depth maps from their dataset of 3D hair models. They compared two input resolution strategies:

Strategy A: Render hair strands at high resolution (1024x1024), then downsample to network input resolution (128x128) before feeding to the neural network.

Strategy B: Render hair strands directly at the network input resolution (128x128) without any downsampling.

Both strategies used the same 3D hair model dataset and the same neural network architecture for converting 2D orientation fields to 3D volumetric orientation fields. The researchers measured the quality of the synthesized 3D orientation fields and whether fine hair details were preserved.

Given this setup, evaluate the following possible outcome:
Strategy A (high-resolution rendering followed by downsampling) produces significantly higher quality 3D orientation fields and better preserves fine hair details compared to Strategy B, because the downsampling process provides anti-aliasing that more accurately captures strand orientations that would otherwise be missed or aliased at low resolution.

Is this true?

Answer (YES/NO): NO